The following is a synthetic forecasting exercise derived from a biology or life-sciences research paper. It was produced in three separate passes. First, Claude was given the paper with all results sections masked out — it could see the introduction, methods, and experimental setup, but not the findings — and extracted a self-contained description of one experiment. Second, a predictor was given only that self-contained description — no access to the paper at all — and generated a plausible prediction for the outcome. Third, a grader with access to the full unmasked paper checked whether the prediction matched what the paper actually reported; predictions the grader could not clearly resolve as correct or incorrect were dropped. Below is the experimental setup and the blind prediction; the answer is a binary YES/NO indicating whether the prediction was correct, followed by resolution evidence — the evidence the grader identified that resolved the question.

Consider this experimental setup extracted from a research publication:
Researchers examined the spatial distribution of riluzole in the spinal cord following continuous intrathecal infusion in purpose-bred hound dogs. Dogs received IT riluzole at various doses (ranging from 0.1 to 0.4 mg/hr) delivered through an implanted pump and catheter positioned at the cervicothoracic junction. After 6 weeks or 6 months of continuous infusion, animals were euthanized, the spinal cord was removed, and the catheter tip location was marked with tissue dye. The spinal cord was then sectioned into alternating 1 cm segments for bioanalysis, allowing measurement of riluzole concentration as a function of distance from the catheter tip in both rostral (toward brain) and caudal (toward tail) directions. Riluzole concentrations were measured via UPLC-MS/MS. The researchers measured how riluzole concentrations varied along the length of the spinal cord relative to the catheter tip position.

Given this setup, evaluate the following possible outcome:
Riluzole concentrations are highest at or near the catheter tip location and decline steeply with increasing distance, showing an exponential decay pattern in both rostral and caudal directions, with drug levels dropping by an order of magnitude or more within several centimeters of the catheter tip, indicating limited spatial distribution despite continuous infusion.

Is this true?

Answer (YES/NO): NO